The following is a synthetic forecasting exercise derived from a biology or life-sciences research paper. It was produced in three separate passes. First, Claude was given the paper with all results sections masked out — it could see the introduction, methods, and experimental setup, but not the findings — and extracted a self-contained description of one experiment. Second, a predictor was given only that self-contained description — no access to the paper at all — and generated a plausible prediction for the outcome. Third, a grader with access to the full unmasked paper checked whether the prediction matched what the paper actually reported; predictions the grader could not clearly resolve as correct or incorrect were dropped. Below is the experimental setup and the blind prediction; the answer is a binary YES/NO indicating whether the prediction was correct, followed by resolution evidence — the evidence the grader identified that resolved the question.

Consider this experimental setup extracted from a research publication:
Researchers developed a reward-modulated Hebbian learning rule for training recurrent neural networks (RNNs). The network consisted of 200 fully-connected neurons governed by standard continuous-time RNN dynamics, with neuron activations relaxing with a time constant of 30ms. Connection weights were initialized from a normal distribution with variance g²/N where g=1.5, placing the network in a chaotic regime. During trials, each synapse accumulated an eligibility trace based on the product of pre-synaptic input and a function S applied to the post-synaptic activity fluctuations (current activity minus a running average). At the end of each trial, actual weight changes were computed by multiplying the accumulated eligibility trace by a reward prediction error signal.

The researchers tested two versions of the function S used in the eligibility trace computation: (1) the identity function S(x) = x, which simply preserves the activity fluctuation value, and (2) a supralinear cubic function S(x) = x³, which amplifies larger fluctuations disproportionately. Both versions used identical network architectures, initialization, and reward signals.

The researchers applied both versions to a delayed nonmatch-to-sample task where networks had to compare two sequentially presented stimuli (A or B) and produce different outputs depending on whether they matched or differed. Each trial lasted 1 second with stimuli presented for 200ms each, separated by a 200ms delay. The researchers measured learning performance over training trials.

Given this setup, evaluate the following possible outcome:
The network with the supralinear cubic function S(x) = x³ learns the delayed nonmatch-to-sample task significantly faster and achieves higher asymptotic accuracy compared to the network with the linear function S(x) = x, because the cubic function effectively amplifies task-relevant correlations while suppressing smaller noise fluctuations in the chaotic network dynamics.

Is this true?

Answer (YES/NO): NO